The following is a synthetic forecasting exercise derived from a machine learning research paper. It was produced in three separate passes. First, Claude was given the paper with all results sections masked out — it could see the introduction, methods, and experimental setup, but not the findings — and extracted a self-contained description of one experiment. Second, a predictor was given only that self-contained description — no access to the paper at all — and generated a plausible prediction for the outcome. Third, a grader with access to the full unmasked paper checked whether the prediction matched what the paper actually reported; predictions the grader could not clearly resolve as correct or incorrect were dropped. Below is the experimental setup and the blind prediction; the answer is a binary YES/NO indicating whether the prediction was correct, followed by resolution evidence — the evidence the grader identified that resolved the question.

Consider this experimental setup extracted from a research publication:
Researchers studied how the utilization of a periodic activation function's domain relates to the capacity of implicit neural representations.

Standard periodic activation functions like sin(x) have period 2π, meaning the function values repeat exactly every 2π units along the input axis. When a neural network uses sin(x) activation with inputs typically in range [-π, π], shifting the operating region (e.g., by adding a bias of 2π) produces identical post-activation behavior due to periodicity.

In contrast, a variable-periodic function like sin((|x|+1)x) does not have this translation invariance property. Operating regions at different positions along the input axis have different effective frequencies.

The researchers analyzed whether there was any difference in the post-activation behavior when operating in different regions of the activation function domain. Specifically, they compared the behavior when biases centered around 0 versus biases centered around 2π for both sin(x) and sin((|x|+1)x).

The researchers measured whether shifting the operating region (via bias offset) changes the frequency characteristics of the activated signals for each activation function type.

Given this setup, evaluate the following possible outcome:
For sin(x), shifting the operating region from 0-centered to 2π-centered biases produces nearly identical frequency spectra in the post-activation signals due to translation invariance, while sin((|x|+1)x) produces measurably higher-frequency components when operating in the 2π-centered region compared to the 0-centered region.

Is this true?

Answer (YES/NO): YES